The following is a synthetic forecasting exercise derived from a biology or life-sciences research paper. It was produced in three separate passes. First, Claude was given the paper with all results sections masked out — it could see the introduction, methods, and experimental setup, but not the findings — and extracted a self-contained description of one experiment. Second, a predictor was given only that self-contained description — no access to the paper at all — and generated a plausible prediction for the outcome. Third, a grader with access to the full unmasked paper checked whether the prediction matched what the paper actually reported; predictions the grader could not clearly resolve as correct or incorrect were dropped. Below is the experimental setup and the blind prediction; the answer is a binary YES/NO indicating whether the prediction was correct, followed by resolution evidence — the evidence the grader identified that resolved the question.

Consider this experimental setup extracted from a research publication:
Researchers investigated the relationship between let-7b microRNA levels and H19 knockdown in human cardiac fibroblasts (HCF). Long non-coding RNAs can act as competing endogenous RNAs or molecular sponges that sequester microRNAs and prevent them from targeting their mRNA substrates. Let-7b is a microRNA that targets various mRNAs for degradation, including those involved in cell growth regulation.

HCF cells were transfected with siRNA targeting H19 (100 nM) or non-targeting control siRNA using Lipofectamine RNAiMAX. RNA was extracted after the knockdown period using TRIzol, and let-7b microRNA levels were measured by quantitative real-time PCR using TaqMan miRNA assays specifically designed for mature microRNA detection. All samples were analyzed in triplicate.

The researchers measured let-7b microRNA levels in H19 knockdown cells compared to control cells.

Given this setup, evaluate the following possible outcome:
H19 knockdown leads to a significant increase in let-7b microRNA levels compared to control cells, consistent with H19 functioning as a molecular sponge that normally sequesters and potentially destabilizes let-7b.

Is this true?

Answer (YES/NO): YES